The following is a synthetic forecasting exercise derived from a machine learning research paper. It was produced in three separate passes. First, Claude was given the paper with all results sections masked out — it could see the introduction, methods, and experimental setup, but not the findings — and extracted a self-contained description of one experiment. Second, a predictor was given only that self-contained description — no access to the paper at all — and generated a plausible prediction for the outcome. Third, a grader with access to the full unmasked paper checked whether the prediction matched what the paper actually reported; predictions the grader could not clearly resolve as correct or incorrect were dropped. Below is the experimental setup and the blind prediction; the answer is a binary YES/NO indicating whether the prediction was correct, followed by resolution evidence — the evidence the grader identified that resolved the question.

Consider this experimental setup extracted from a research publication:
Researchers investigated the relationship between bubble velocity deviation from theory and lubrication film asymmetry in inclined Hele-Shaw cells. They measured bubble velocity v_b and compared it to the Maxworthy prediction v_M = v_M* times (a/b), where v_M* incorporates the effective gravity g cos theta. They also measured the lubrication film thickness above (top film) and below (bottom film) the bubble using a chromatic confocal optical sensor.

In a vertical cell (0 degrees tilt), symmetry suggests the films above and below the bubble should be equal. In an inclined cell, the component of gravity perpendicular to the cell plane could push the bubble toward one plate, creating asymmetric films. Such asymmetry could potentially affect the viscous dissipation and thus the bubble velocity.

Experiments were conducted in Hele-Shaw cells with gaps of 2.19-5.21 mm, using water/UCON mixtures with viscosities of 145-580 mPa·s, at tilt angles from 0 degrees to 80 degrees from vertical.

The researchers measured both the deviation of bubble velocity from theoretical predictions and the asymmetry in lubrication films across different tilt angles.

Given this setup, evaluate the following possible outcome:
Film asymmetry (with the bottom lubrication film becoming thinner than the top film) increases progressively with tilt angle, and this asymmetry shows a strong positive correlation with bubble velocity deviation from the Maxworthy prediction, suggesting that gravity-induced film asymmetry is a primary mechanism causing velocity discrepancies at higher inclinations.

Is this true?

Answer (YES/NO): NO